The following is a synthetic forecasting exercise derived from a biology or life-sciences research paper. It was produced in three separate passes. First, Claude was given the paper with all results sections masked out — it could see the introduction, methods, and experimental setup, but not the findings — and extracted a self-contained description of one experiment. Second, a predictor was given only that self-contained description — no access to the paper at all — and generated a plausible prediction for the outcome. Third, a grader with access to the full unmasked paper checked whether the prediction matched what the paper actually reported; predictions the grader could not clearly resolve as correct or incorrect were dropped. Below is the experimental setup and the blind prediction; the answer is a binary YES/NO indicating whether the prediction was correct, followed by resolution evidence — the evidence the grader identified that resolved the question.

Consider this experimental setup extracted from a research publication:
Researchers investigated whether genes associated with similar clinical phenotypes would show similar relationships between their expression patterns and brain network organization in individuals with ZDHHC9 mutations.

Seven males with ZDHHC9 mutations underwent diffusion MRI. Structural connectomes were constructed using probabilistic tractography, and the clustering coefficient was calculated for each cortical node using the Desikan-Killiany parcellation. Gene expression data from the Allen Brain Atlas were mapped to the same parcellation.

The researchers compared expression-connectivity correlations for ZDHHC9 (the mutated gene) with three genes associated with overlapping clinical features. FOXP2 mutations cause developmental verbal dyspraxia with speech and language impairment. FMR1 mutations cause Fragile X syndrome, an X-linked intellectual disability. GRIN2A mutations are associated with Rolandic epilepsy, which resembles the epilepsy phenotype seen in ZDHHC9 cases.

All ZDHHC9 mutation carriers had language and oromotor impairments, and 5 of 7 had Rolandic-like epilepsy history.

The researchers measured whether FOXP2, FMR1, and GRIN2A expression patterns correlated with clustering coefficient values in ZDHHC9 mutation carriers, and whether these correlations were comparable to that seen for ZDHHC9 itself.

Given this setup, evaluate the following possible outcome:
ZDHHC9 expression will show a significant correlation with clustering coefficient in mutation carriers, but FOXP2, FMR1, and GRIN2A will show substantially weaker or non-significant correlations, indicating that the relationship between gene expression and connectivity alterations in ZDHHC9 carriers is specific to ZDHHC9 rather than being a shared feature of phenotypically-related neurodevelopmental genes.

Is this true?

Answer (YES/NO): NO